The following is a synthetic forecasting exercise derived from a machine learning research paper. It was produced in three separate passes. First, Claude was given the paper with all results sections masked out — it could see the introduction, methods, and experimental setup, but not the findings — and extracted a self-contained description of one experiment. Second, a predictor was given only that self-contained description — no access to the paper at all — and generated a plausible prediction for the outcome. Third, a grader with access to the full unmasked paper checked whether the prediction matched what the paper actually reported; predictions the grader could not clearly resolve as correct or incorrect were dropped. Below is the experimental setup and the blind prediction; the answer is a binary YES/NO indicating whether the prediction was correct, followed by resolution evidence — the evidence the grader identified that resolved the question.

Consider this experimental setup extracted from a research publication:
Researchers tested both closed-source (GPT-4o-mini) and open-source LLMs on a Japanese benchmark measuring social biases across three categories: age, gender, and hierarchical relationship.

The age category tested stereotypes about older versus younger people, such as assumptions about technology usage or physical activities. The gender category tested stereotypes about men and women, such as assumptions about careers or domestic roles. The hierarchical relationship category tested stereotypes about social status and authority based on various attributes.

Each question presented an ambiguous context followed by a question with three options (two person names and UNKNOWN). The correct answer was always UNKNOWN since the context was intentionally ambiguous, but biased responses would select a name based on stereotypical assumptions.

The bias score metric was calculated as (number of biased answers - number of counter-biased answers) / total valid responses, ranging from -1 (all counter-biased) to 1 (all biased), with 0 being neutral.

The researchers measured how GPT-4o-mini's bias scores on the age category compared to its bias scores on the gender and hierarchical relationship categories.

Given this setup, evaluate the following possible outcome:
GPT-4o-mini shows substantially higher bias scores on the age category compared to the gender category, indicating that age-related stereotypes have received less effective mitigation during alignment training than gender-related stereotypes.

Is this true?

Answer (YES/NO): NO